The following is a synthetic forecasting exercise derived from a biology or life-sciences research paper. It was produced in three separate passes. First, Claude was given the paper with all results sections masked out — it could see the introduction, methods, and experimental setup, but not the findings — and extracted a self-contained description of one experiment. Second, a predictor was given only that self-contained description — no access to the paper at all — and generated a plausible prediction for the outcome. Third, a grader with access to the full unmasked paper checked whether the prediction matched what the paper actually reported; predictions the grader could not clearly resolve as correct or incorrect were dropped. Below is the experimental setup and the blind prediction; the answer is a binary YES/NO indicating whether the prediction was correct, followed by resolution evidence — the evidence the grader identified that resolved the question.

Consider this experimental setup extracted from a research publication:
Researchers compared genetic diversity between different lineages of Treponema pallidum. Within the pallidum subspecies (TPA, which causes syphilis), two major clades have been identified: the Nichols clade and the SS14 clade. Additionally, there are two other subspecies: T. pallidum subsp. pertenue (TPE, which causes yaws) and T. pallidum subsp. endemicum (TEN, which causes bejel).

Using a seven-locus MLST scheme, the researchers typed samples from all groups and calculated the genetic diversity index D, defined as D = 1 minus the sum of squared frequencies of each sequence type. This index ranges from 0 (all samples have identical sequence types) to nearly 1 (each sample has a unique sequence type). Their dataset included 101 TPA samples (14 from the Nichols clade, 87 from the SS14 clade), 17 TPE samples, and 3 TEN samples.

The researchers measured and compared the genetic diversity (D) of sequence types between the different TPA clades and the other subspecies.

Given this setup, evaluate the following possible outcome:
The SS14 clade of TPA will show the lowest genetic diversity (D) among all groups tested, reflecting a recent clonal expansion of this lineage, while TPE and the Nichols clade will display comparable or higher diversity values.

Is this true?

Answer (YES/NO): YES